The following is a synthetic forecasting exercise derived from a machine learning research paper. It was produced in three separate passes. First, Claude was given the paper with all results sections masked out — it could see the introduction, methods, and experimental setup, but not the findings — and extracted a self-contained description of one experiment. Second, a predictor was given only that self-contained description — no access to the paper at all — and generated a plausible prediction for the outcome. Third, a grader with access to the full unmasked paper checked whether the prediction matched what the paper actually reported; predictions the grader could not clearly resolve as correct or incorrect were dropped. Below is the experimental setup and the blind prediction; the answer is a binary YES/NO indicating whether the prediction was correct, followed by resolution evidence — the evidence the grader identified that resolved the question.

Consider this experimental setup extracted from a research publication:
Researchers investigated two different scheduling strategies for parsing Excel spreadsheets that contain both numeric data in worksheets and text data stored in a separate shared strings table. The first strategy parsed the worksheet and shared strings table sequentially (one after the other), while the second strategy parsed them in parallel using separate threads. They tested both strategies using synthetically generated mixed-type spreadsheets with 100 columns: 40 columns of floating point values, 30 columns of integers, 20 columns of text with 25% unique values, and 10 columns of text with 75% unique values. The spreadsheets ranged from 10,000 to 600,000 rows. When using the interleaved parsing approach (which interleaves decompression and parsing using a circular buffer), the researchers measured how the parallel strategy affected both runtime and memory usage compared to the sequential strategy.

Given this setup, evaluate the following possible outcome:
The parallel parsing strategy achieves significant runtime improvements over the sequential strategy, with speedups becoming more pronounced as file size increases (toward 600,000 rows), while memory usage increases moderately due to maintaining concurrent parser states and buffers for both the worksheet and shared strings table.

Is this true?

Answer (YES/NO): NO